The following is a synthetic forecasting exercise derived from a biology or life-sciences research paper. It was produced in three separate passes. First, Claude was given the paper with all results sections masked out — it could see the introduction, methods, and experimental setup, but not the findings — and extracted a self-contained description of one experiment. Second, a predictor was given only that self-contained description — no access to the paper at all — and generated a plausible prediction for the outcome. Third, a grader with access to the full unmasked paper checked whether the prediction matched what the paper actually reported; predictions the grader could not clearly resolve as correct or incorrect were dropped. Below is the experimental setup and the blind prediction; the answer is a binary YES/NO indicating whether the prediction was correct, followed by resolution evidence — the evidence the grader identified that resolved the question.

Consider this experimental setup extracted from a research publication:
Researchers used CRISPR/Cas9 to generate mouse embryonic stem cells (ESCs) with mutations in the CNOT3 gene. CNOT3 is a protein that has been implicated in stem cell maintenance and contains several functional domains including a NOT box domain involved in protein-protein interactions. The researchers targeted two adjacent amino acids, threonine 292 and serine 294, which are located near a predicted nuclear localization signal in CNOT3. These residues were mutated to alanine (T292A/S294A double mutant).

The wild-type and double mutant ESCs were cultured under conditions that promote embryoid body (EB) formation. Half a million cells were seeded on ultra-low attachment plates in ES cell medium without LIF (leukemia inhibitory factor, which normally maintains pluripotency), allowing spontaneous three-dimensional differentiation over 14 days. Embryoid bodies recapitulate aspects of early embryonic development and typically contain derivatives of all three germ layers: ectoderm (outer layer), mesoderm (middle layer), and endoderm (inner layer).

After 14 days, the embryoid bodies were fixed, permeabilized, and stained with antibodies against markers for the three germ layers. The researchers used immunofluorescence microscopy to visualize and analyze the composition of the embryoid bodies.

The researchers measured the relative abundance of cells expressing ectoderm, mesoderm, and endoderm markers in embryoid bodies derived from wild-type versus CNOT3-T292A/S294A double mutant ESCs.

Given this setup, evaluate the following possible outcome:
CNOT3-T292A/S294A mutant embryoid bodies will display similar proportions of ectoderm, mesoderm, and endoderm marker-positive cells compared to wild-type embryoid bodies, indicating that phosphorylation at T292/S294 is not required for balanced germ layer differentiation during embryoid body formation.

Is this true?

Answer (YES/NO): NO